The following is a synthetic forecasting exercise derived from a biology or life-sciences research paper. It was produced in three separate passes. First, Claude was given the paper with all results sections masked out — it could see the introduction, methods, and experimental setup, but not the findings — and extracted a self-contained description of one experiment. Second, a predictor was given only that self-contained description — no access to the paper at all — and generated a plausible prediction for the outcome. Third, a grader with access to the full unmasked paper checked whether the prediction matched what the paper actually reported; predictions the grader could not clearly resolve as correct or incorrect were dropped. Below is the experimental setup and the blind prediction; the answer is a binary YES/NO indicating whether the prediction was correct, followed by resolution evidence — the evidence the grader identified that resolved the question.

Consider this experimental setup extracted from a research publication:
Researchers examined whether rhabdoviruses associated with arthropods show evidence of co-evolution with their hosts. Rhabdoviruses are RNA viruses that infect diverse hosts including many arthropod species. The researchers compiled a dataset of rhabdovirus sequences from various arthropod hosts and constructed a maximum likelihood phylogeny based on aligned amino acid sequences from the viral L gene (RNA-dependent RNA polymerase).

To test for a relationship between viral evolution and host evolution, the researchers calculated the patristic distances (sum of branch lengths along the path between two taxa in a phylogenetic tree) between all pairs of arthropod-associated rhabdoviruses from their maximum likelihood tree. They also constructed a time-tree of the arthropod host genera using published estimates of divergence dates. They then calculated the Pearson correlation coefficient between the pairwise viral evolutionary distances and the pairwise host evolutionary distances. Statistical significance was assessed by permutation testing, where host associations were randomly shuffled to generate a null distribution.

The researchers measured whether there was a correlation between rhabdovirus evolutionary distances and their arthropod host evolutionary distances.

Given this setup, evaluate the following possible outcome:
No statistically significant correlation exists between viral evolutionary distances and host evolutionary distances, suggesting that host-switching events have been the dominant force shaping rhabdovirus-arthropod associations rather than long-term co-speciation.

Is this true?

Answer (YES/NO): NO